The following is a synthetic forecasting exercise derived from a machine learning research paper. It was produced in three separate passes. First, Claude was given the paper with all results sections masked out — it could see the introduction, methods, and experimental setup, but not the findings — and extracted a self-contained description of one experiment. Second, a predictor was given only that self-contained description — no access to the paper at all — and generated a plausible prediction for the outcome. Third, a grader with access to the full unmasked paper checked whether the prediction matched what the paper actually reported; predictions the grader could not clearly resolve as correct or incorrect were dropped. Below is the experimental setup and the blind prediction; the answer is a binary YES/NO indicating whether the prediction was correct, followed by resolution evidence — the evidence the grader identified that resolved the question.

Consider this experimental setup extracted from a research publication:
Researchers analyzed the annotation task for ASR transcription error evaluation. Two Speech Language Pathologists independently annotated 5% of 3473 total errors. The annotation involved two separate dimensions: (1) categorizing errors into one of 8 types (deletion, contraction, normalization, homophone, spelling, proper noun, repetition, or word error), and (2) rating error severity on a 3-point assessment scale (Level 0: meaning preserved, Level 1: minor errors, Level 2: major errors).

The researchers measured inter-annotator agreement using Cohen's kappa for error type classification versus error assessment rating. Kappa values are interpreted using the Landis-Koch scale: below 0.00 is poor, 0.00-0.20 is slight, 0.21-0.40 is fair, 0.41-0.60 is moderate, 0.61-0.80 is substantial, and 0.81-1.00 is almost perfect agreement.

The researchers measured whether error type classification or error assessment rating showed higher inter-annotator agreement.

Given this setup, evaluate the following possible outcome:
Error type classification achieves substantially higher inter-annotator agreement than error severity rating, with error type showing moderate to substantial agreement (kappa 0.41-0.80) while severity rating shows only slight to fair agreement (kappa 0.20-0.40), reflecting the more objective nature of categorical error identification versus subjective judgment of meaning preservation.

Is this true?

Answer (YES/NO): NO